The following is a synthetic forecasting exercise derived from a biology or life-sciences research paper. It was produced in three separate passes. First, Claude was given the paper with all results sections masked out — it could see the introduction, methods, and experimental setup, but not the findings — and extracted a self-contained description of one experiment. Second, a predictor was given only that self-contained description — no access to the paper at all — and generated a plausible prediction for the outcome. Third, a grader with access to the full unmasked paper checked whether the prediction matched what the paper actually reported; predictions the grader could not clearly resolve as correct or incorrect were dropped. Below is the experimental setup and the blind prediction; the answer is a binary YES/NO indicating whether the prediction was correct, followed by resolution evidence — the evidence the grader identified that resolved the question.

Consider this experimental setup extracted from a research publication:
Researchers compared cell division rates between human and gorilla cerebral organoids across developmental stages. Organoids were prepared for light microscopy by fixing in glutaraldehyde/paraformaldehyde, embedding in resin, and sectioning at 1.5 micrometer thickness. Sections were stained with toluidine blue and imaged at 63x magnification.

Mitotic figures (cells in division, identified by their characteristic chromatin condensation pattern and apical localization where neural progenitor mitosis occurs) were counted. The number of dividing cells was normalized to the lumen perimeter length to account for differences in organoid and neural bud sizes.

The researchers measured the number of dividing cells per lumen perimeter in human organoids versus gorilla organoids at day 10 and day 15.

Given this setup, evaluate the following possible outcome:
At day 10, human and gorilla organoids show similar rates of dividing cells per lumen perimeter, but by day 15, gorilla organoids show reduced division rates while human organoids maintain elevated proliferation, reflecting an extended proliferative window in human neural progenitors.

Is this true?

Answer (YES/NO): NO